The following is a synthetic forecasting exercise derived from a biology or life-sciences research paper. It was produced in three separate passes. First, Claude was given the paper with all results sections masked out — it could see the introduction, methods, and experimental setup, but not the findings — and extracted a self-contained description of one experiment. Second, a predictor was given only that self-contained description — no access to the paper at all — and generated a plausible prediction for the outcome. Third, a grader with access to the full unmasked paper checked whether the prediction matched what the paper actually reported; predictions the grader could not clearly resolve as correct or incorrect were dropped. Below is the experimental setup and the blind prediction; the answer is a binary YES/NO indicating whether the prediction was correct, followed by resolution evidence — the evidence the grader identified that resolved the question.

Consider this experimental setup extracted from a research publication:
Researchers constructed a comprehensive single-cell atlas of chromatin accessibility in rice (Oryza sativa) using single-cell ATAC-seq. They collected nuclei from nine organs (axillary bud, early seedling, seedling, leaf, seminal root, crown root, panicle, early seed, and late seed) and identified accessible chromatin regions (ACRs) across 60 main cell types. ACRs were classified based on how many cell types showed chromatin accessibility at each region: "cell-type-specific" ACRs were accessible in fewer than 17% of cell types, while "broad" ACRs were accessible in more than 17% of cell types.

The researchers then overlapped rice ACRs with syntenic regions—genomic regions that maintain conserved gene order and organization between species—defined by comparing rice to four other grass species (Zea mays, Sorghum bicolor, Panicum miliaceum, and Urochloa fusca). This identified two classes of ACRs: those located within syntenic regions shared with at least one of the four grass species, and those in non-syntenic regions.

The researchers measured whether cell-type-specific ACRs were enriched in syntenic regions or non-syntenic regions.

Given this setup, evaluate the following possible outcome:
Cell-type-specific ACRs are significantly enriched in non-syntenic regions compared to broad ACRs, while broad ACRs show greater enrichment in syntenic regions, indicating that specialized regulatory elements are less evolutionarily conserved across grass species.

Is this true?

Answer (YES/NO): YES